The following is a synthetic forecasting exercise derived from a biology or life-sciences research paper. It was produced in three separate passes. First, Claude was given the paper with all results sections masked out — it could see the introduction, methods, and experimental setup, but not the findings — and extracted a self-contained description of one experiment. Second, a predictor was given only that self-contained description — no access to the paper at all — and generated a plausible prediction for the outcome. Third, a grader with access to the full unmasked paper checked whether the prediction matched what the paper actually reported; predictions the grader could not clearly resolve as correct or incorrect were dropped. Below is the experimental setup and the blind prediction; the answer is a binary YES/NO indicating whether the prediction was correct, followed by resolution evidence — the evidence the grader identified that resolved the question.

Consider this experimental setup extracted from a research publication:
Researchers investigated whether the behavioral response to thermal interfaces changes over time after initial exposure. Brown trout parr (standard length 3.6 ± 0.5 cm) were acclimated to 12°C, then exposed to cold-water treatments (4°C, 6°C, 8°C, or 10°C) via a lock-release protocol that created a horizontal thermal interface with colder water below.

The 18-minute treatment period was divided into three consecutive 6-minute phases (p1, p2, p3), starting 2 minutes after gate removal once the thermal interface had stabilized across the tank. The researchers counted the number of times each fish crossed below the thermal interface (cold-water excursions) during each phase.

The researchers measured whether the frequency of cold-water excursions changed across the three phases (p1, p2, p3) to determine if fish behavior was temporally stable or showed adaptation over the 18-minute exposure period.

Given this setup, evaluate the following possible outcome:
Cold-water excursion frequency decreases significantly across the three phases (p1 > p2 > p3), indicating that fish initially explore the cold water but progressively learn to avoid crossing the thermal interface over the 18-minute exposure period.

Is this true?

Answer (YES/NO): NO